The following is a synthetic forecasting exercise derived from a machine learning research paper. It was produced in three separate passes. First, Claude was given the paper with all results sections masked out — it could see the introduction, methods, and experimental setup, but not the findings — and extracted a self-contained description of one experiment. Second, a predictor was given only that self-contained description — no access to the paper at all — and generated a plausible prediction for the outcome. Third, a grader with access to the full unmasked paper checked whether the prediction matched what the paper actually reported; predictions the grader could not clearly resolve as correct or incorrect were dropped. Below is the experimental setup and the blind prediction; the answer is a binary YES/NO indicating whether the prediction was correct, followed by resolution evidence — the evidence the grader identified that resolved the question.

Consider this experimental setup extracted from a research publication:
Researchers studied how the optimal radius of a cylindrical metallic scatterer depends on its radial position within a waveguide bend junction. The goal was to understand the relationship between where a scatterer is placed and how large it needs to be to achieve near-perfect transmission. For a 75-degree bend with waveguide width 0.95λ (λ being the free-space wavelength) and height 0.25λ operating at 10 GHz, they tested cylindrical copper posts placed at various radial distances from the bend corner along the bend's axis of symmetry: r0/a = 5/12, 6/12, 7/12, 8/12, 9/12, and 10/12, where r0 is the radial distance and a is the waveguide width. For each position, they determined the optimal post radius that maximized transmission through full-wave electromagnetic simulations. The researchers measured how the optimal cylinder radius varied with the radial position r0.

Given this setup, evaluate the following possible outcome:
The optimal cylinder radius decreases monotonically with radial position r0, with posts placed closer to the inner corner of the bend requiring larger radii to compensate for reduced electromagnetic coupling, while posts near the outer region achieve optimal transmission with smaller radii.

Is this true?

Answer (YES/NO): NO